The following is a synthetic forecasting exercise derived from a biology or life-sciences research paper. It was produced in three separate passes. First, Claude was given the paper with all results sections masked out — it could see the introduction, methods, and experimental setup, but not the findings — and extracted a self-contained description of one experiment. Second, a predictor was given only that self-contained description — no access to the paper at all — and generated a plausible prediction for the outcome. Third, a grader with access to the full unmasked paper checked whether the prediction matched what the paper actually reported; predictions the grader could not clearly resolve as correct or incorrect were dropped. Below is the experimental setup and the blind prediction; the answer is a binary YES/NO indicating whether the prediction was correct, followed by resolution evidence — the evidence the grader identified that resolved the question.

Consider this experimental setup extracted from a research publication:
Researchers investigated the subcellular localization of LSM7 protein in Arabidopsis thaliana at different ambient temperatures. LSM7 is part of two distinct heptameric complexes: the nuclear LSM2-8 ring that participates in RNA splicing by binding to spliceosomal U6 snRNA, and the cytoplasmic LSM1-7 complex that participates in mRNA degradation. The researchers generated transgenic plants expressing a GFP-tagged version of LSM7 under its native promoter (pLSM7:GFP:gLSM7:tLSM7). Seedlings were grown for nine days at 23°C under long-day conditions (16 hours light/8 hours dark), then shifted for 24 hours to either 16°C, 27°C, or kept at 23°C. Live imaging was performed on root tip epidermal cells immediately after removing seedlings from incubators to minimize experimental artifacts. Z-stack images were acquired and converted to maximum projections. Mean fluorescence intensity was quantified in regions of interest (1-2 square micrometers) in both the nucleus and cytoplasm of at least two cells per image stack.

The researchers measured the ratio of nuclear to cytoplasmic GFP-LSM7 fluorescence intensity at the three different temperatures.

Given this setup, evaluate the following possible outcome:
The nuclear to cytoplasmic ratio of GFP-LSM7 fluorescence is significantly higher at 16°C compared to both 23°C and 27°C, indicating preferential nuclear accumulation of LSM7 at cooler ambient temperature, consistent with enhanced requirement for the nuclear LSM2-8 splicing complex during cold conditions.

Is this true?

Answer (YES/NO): NO